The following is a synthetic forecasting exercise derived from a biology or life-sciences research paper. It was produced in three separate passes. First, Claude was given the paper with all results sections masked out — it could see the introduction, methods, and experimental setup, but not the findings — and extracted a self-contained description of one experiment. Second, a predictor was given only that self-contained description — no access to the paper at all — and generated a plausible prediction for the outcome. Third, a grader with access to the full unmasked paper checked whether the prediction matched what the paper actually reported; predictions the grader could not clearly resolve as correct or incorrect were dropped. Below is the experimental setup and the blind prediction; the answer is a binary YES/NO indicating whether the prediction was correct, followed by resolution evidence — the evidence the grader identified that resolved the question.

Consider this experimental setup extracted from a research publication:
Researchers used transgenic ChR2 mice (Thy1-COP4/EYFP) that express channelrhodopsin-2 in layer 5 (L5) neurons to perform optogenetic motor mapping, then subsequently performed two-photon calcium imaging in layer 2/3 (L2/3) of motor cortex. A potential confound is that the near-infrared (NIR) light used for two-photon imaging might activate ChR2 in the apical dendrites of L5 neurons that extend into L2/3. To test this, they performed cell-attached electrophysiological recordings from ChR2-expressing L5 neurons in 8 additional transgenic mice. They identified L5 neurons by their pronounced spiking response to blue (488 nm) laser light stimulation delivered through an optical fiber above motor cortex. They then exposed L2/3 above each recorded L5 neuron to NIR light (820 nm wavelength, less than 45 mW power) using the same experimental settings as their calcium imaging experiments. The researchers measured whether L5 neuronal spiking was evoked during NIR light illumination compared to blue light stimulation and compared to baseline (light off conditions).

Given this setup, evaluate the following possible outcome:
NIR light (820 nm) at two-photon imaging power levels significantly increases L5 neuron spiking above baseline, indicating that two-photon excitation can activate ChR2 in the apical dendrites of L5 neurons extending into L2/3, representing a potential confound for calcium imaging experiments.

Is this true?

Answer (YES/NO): NO